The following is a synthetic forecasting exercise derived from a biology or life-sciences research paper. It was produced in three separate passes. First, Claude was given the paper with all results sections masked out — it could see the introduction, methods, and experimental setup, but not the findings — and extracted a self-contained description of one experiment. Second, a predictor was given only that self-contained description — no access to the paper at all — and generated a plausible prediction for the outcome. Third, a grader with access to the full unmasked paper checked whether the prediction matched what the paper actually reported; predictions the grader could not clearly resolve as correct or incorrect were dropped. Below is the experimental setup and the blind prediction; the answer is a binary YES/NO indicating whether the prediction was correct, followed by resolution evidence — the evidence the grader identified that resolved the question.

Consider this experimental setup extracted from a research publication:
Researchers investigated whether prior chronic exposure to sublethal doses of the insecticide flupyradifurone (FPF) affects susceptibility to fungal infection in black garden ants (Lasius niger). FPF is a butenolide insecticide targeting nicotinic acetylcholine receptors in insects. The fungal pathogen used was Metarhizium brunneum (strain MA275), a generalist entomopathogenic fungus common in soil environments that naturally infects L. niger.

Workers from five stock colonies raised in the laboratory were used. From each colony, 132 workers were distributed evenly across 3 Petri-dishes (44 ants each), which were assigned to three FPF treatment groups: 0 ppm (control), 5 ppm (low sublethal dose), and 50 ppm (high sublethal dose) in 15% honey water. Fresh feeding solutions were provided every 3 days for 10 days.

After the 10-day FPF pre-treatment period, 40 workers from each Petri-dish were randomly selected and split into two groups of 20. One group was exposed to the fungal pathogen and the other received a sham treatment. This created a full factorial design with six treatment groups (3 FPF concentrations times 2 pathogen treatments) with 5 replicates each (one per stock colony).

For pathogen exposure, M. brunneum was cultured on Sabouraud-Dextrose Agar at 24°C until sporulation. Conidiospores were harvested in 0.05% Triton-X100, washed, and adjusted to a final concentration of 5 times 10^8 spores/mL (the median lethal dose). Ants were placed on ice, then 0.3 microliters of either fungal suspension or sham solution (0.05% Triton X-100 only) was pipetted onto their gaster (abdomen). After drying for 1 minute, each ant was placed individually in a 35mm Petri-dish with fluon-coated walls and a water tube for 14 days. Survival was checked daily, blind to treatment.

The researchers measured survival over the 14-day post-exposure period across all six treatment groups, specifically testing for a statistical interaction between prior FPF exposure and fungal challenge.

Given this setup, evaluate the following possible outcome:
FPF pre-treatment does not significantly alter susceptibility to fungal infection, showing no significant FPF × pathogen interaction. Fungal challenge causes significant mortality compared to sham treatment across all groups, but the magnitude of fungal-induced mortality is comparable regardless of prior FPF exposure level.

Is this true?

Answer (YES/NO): NO